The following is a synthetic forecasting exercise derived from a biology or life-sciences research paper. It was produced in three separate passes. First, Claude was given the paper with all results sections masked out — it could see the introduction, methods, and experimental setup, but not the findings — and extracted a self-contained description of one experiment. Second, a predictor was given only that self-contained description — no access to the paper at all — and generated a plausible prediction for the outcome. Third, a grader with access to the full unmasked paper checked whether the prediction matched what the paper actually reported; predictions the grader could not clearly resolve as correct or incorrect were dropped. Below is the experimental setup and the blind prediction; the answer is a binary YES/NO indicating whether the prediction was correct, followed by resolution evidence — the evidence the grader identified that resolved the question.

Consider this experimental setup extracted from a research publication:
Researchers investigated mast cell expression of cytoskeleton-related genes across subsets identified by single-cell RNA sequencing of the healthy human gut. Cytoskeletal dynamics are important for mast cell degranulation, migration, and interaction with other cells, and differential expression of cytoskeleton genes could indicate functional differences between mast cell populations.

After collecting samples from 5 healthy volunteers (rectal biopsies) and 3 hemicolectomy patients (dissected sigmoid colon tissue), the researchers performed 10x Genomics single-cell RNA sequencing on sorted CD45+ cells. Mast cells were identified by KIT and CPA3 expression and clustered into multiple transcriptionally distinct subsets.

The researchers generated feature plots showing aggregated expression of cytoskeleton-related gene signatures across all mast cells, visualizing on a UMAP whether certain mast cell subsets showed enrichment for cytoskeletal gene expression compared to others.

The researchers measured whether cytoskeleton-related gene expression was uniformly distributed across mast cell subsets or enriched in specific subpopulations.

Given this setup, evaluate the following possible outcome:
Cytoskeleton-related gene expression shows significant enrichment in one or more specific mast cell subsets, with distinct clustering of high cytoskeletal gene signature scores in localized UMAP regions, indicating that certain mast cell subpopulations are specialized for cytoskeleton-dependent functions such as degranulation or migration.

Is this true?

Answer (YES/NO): YES